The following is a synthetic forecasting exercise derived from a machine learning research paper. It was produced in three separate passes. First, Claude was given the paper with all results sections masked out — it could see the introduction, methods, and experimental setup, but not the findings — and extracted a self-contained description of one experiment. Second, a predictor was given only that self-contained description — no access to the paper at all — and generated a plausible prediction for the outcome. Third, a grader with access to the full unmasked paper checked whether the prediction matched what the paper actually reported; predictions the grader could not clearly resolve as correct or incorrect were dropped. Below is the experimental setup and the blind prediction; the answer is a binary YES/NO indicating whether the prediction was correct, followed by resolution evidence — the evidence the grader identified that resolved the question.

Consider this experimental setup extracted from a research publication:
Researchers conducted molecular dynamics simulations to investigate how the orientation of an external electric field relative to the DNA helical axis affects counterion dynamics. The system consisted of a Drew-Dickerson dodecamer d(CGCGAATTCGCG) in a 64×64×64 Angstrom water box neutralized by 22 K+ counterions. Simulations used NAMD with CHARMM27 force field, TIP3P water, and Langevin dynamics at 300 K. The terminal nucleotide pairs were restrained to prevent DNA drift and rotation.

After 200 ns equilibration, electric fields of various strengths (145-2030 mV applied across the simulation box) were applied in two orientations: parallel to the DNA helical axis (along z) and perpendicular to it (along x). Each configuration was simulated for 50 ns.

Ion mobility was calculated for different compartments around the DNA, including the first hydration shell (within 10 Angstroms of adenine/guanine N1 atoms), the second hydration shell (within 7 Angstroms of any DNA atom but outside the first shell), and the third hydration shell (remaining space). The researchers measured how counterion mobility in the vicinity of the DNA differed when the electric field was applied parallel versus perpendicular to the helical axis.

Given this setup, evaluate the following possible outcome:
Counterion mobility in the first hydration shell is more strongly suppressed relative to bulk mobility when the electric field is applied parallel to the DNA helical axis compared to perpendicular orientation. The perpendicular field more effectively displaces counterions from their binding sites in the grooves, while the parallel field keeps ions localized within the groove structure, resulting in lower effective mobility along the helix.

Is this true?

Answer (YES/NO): YES